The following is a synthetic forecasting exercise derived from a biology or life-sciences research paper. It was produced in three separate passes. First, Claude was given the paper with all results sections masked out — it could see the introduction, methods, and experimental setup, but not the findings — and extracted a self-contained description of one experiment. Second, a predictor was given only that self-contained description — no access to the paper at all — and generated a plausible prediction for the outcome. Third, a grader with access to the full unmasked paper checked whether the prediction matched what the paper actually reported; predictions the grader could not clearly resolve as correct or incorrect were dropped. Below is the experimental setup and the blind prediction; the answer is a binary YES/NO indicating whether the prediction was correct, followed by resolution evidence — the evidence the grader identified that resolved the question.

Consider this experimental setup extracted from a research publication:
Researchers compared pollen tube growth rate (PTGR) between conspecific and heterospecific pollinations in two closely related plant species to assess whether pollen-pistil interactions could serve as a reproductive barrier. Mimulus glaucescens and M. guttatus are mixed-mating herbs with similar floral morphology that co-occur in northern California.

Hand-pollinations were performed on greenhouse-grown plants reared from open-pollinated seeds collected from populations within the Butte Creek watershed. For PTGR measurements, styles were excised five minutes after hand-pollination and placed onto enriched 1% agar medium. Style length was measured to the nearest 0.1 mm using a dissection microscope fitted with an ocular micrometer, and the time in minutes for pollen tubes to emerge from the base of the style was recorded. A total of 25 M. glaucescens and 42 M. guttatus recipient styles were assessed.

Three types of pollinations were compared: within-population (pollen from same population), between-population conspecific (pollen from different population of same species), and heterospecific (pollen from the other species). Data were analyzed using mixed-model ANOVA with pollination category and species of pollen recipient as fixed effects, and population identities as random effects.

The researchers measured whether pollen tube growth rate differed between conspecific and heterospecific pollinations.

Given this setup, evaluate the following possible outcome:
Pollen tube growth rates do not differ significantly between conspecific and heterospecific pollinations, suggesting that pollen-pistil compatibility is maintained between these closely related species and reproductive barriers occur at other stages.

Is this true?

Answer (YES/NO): YES